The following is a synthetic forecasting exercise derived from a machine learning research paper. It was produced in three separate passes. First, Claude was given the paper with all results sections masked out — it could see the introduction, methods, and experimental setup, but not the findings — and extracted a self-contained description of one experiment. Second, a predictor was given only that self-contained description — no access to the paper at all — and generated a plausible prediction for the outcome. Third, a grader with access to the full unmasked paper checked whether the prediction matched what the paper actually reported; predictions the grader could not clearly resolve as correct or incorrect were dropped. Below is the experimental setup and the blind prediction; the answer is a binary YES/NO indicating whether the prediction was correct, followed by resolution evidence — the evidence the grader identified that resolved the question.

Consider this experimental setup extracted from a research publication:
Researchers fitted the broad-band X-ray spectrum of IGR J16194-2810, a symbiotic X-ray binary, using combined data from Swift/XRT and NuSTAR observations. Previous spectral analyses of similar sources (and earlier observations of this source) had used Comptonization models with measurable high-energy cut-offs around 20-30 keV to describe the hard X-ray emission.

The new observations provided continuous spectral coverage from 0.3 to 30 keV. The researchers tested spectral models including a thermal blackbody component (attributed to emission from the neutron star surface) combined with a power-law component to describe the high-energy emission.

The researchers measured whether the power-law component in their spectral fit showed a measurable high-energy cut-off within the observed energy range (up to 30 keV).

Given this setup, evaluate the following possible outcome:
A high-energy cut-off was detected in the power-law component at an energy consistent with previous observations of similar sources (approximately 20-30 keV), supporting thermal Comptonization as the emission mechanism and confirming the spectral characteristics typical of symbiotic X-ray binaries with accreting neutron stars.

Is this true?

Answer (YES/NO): NO